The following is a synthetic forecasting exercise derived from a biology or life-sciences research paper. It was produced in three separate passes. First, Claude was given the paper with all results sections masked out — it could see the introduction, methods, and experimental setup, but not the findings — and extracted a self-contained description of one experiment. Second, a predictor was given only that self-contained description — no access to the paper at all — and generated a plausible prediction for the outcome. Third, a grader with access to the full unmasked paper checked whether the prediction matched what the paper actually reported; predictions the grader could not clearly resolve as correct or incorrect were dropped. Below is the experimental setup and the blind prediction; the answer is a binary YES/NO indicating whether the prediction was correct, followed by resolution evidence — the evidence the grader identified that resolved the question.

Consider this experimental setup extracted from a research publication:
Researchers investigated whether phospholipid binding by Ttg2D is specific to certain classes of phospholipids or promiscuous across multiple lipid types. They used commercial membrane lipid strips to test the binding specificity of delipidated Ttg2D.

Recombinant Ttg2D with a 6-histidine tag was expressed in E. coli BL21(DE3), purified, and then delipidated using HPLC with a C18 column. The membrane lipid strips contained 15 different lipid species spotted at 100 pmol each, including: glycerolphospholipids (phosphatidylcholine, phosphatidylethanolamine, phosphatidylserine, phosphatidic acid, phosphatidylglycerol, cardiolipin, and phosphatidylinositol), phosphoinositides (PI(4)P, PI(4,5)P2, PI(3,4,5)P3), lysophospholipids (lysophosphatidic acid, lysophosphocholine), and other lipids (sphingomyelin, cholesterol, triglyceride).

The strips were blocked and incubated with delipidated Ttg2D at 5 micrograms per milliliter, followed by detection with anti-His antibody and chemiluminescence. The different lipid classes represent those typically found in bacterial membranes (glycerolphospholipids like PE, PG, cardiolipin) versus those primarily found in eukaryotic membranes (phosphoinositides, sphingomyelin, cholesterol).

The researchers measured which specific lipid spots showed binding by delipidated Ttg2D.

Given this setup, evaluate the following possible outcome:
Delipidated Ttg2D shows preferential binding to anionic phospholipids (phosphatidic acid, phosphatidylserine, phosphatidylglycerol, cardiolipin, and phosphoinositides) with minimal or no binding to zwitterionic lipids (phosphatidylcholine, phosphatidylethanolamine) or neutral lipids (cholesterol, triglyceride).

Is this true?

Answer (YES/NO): NO